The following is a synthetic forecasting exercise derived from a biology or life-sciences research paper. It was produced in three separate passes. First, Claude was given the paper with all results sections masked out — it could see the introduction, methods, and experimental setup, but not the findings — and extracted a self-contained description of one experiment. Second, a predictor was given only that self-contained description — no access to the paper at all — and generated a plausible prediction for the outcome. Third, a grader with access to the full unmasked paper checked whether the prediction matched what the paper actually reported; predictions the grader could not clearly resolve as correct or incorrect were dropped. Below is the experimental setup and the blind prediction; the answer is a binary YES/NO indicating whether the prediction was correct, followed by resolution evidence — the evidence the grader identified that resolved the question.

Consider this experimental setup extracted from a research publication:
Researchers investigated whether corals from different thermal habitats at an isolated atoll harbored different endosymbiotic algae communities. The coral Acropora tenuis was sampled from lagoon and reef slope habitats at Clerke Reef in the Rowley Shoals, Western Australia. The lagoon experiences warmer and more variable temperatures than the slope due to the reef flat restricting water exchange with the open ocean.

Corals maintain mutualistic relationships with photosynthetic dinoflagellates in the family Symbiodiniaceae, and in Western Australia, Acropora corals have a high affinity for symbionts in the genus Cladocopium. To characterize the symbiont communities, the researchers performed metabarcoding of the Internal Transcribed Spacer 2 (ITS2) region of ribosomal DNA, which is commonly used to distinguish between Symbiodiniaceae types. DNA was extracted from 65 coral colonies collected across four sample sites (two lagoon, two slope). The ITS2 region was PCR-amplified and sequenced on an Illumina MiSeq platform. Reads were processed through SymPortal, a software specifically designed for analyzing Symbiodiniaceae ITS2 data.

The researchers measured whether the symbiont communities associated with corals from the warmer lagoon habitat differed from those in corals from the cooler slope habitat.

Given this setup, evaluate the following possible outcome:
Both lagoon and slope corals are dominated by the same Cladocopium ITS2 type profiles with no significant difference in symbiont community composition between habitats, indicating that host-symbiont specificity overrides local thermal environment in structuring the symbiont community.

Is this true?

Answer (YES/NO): YES